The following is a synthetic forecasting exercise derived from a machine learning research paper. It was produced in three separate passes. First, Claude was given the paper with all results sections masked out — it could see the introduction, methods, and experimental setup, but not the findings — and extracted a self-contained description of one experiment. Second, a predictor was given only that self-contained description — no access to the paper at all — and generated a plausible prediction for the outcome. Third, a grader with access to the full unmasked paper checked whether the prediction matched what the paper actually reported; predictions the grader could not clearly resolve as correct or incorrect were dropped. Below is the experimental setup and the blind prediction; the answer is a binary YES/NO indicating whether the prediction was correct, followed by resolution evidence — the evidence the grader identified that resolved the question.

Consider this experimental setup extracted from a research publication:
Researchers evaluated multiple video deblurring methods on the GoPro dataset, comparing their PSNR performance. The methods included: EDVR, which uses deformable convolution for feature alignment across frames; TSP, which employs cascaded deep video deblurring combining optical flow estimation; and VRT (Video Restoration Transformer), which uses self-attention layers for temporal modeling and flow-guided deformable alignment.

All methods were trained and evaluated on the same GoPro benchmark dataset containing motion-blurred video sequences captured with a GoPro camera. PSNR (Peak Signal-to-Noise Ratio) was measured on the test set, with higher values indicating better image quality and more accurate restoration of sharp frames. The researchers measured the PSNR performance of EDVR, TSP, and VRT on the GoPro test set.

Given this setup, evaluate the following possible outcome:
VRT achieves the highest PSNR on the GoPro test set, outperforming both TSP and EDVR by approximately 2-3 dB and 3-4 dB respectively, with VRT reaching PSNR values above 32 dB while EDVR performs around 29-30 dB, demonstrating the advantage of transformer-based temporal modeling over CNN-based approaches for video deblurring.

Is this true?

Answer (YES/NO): NO